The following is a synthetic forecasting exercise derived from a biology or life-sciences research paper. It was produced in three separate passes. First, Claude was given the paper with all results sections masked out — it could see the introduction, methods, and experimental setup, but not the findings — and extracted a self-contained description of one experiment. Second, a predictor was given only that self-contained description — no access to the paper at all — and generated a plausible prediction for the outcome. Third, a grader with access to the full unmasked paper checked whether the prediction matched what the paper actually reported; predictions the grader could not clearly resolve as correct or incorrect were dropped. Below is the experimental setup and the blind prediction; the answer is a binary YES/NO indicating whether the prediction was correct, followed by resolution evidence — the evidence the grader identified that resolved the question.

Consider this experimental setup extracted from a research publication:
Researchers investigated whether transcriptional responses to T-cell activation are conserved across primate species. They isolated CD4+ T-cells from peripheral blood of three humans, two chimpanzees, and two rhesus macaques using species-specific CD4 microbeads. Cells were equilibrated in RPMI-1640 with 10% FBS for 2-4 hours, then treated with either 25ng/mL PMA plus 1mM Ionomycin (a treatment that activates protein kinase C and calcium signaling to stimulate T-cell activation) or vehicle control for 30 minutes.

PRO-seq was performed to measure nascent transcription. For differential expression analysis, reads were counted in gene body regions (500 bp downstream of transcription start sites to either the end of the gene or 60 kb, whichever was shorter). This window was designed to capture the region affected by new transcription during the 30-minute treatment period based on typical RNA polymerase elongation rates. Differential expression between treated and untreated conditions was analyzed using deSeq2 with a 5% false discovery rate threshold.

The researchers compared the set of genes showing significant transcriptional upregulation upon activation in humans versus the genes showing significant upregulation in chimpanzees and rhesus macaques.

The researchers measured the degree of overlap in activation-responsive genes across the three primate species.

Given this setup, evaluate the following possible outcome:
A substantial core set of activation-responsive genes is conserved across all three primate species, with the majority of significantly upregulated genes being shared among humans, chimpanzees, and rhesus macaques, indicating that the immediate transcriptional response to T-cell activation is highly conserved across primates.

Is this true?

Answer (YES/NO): YES